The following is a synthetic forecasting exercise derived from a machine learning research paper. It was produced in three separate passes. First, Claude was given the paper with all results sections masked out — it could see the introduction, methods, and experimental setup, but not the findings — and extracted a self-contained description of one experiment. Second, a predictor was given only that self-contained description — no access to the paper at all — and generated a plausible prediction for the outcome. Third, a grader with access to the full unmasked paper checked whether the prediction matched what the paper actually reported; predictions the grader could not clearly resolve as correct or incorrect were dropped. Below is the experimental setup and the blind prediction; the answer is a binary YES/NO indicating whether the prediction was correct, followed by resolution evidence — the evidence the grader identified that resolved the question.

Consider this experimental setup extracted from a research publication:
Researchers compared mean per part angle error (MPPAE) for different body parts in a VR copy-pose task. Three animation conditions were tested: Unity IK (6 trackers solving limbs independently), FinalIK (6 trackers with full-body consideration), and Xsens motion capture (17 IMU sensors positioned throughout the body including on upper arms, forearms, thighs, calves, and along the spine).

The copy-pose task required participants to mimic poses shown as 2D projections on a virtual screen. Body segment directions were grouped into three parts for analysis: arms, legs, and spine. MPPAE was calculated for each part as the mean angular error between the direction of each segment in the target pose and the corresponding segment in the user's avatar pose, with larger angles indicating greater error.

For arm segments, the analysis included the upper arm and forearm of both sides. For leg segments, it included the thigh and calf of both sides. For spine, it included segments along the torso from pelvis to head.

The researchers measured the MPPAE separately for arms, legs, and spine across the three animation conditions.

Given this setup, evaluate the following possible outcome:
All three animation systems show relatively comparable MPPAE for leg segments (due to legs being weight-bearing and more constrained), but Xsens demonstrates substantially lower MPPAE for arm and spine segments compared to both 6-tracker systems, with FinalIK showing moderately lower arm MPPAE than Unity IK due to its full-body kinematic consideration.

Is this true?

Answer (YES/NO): NO